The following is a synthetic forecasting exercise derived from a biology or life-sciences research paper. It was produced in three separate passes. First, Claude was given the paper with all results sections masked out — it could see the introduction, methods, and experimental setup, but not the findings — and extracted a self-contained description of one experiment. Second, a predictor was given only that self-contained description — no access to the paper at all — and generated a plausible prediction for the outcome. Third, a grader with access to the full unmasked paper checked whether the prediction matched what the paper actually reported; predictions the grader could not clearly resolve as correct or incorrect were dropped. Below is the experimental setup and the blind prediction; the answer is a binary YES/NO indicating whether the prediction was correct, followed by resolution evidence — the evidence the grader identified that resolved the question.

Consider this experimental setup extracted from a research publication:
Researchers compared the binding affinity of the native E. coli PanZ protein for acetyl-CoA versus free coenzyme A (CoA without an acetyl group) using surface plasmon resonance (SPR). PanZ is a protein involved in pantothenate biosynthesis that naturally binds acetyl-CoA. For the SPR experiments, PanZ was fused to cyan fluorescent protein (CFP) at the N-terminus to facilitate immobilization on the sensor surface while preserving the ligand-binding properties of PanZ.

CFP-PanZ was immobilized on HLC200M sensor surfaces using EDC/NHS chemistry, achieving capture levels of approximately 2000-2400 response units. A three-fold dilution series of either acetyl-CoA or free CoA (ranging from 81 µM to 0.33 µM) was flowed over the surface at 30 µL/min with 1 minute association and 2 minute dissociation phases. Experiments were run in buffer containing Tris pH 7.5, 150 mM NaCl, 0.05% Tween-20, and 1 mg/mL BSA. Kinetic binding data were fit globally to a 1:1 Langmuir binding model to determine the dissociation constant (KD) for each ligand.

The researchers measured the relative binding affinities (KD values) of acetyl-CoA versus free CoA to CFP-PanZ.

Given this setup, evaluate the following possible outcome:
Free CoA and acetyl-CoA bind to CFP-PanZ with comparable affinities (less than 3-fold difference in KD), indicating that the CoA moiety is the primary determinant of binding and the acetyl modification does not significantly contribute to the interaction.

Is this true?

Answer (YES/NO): NO